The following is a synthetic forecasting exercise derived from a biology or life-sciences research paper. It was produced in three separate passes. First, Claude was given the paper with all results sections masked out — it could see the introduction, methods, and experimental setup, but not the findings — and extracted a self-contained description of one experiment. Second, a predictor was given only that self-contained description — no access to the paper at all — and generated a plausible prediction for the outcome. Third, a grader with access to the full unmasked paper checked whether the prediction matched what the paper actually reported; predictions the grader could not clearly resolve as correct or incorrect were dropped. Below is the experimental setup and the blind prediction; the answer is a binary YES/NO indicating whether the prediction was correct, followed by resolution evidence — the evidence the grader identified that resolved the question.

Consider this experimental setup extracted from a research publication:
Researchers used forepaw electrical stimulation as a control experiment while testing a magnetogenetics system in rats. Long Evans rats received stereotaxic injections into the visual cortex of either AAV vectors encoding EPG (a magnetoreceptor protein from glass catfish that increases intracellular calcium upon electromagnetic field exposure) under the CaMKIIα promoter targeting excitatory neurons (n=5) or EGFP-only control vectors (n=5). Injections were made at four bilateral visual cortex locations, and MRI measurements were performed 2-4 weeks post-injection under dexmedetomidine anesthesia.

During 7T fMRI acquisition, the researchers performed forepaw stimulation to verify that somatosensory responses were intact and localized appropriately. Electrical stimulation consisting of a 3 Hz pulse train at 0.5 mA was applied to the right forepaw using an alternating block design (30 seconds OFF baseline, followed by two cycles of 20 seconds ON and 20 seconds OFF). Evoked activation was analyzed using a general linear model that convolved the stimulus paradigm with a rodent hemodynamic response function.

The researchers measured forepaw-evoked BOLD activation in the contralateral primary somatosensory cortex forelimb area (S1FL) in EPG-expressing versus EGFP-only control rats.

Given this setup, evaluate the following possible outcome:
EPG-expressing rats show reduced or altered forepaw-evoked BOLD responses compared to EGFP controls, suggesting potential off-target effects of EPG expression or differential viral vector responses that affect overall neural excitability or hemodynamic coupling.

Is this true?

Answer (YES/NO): NO